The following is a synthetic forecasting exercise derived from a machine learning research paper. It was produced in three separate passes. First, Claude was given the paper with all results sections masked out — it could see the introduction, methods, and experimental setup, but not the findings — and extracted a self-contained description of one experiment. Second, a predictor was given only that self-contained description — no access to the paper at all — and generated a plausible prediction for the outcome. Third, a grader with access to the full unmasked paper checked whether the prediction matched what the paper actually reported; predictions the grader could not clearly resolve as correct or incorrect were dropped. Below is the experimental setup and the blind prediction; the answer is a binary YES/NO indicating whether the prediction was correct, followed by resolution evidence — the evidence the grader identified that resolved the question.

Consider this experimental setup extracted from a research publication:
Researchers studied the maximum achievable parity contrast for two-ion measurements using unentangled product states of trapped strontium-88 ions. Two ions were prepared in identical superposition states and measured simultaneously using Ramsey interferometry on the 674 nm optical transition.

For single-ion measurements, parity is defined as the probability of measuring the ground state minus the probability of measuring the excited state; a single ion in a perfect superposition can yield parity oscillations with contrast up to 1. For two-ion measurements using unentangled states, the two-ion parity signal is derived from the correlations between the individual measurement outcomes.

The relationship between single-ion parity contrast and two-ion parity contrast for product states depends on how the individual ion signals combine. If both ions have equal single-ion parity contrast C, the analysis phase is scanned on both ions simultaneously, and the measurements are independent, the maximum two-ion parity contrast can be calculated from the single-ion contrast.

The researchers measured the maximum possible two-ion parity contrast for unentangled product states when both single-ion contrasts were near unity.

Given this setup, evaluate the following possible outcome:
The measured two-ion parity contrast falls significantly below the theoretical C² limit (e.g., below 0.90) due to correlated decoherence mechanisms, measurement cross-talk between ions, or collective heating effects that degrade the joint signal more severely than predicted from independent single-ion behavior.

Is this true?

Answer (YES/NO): NO